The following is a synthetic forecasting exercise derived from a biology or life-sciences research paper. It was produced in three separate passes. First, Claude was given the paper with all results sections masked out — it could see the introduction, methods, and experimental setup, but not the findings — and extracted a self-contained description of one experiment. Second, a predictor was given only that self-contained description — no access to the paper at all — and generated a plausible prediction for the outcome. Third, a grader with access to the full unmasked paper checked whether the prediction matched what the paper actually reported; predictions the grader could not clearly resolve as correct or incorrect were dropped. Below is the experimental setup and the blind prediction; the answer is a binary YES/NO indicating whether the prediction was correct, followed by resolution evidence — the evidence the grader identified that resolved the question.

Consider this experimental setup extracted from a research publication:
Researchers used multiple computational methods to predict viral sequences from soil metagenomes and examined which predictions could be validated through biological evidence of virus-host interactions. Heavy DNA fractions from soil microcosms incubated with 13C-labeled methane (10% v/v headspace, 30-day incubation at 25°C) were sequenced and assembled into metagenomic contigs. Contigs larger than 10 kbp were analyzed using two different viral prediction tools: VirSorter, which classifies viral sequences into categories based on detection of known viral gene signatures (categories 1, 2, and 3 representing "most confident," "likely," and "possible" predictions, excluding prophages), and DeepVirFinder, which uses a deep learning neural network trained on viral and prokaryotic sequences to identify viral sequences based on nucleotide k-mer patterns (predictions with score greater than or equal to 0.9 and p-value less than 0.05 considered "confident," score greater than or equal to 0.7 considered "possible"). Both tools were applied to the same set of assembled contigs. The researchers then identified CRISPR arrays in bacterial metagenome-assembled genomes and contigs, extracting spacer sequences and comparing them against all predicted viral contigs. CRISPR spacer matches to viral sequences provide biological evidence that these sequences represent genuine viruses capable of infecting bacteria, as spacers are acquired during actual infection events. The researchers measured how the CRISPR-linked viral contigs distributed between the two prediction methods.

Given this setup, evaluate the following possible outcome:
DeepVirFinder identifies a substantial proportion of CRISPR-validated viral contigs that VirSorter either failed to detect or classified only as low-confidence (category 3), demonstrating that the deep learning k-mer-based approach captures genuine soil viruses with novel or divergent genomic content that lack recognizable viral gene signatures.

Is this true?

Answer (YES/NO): NO